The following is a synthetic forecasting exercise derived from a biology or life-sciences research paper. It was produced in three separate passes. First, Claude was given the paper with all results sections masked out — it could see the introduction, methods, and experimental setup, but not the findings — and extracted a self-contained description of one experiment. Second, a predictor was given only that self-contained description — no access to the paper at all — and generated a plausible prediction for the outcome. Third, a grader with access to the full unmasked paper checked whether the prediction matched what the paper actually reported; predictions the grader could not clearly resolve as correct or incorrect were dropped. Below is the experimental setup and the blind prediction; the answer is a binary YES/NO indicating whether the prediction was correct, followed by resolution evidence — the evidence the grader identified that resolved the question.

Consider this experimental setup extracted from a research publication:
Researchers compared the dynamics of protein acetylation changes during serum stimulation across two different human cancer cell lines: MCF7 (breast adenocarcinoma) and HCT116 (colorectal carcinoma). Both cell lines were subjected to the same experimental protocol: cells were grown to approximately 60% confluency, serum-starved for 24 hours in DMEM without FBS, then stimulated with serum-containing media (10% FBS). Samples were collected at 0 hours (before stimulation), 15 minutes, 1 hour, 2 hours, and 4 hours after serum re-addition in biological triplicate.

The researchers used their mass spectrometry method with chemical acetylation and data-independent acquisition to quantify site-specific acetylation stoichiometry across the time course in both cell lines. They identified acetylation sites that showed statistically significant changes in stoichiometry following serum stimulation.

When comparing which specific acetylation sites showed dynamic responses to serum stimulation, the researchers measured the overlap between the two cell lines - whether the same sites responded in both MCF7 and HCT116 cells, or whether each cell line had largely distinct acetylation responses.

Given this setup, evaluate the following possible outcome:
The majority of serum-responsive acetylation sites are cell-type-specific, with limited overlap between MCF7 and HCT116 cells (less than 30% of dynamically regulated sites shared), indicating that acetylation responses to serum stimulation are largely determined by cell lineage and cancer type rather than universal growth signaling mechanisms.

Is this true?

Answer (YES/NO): NO